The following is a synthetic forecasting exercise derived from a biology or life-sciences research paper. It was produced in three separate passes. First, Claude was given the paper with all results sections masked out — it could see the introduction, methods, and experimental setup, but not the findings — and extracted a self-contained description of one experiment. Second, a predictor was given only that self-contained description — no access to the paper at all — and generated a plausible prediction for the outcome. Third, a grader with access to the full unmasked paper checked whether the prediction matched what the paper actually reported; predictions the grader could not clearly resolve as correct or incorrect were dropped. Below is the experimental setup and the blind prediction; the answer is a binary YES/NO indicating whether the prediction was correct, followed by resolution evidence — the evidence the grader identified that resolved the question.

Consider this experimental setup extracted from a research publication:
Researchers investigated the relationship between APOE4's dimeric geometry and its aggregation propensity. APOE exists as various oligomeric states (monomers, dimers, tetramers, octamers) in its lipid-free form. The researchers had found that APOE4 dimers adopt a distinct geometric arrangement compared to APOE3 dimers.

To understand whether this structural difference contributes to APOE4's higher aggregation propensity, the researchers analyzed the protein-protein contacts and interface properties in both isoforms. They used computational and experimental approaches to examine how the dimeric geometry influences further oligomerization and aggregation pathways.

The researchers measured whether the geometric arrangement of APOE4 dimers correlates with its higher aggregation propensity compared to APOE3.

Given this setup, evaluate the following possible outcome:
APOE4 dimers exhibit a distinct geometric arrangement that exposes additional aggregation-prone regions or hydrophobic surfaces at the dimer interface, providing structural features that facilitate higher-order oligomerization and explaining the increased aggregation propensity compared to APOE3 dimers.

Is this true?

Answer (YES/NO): NO